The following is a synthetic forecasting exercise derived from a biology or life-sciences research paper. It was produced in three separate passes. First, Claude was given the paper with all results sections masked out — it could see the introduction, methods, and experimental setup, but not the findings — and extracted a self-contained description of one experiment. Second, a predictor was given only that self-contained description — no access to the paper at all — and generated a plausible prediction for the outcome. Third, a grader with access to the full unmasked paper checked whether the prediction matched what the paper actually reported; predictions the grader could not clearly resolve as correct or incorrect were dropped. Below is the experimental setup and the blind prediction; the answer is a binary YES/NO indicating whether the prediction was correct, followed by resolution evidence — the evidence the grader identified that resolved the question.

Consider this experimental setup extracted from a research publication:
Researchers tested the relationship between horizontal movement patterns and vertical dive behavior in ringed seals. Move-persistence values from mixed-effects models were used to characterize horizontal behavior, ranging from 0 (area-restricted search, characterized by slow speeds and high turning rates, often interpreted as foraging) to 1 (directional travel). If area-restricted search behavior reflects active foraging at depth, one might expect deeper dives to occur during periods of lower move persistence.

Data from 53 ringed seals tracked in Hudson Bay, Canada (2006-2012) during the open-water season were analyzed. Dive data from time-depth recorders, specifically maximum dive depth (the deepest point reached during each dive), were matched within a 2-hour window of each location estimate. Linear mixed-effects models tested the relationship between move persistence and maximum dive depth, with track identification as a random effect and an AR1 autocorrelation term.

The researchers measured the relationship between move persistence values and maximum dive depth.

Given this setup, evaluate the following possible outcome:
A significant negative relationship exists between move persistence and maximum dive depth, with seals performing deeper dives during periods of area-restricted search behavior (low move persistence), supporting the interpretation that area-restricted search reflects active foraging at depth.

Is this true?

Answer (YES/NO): NO